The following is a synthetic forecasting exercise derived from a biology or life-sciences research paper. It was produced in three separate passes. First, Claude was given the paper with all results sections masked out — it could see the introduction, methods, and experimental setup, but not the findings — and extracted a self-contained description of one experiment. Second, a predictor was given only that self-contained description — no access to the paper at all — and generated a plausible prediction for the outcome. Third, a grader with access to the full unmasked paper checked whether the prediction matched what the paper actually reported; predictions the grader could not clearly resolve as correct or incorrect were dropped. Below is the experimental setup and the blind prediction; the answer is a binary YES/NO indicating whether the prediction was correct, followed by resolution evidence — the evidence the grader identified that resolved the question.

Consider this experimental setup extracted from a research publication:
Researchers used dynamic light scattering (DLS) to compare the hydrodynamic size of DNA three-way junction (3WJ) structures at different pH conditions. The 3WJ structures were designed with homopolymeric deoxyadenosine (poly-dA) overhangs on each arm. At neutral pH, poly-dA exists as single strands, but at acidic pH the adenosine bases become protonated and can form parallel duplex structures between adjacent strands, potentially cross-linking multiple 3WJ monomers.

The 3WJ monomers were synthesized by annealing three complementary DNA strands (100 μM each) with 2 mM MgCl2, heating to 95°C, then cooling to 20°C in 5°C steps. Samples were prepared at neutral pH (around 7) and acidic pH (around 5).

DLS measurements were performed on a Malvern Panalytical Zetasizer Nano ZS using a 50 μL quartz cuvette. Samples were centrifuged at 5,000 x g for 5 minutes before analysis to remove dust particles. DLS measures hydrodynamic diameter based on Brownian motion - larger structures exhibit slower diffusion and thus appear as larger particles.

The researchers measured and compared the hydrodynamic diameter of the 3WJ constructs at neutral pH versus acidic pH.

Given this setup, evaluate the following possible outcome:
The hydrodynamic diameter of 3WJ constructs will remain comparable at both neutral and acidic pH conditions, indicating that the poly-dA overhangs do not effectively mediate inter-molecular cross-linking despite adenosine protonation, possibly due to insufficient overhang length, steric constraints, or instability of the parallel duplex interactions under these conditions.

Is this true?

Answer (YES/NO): NO